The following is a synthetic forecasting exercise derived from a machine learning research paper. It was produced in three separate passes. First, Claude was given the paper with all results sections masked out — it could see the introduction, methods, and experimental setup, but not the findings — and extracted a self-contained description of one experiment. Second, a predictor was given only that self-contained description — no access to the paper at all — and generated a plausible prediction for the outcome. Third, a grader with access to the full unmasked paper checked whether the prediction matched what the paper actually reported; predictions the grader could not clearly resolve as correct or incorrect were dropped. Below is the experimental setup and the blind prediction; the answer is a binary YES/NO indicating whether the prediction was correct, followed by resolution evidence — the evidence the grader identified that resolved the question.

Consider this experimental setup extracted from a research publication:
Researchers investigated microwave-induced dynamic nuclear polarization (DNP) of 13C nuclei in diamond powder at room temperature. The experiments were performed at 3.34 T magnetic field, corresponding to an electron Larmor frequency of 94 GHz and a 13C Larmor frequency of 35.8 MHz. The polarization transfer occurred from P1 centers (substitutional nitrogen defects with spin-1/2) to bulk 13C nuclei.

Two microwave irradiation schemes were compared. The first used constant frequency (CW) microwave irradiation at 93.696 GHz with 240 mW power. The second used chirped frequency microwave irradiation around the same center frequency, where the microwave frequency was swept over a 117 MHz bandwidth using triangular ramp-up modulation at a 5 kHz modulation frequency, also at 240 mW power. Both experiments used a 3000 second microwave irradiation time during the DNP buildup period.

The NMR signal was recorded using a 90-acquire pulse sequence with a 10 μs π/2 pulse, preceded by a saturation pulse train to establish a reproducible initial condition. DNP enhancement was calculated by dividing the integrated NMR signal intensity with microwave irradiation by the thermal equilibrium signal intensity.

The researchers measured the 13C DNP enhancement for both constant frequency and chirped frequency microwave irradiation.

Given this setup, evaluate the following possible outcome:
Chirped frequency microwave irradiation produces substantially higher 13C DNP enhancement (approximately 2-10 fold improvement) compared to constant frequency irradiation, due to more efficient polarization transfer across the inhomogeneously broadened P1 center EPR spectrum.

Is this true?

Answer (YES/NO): NO